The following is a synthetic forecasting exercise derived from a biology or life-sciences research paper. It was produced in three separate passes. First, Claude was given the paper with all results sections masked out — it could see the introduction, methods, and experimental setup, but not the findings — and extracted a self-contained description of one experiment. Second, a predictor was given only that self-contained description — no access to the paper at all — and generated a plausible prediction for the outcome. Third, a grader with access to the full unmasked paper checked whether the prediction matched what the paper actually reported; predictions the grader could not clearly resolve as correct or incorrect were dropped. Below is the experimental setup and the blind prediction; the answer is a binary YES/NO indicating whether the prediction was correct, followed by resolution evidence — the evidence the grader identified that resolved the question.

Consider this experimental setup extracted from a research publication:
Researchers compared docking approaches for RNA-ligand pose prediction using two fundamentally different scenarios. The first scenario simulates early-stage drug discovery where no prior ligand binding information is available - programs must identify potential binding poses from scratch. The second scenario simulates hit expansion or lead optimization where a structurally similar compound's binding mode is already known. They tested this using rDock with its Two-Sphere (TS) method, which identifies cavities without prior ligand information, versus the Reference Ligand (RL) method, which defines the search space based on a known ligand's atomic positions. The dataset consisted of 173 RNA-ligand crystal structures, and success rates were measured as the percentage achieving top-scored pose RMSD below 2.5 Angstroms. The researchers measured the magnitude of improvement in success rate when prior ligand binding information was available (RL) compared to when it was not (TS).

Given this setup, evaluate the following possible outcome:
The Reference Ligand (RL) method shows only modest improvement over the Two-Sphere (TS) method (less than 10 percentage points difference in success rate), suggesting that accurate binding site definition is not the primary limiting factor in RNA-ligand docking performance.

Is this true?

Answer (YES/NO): NO